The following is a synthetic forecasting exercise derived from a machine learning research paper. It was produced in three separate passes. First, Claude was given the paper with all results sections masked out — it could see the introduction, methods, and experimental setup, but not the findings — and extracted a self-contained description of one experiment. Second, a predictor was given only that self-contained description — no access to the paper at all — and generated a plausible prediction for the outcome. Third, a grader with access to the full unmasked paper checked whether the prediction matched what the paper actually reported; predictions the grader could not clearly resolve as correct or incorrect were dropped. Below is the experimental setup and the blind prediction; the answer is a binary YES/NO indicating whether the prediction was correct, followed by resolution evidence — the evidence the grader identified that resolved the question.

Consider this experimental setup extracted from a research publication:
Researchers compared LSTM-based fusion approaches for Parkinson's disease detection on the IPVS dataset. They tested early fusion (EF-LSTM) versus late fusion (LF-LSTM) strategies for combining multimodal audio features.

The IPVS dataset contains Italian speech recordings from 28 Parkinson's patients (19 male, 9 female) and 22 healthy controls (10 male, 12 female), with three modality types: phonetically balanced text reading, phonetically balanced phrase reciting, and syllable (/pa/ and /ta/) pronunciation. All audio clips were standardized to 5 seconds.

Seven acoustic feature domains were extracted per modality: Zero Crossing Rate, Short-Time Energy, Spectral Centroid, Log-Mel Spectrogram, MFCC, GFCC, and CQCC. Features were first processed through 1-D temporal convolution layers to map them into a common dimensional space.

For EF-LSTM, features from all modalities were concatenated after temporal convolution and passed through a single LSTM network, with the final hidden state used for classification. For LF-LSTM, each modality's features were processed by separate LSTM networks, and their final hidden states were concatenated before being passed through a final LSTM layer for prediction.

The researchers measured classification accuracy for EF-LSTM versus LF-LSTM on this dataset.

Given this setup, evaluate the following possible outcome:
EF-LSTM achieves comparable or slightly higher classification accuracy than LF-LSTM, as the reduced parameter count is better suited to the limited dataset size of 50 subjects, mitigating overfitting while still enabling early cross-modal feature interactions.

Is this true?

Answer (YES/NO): NO